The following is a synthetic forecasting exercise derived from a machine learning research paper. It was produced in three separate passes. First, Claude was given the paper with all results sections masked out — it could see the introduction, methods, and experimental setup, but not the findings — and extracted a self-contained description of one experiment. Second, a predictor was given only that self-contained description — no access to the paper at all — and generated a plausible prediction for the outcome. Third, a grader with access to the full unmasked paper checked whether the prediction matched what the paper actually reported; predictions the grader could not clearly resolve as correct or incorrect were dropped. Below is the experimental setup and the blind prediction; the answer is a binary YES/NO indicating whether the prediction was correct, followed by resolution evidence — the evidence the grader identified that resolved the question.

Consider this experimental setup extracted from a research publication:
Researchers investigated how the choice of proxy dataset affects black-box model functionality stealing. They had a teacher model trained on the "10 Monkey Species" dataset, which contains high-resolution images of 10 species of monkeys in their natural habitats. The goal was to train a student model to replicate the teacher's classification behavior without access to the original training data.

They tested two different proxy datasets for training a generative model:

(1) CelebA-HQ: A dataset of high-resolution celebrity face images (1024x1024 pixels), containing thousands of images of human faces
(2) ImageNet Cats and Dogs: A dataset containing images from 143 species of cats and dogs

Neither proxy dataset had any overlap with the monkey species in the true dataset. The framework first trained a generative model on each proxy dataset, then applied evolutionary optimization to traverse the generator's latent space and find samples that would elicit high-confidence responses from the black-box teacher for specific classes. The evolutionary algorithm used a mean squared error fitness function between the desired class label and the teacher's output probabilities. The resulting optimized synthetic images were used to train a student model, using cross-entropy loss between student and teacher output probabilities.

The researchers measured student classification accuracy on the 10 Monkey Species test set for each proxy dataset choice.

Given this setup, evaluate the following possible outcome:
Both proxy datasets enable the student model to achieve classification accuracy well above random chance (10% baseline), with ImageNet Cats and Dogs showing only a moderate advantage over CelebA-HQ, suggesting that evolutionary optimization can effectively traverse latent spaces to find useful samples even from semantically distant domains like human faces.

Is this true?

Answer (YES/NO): YES